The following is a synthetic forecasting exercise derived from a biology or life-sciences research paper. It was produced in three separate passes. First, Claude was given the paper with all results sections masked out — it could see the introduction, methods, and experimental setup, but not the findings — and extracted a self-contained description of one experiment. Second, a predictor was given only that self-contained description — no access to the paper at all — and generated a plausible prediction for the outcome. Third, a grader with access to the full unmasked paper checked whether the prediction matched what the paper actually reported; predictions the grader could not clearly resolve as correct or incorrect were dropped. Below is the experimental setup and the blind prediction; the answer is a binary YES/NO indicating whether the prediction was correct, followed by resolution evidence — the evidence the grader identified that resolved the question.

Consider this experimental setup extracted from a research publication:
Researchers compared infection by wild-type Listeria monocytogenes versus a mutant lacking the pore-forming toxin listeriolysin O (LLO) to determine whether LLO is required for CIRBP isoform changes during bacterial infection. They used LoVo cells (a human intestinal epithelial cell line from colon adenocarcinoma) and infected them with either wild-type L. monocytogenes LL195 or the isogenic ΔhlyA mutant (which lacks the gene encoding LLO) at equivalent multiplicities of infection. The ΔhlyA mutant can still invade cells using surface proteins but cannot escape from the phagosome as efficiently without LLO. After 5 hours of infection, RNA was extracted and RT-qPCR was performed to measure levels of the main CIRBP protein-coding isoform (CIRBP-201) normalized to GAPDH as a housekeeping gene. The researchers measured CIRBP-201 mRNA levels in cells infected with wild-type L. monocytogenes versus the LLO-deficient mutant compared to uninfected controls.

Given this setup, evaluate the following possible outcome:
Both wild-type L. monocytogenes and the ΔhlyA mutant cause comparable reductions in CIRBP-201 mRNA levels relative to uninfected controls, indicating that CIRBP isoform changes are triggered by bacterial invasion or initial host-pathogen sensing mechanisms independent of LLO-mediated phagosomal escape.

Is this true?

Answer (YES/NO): NO